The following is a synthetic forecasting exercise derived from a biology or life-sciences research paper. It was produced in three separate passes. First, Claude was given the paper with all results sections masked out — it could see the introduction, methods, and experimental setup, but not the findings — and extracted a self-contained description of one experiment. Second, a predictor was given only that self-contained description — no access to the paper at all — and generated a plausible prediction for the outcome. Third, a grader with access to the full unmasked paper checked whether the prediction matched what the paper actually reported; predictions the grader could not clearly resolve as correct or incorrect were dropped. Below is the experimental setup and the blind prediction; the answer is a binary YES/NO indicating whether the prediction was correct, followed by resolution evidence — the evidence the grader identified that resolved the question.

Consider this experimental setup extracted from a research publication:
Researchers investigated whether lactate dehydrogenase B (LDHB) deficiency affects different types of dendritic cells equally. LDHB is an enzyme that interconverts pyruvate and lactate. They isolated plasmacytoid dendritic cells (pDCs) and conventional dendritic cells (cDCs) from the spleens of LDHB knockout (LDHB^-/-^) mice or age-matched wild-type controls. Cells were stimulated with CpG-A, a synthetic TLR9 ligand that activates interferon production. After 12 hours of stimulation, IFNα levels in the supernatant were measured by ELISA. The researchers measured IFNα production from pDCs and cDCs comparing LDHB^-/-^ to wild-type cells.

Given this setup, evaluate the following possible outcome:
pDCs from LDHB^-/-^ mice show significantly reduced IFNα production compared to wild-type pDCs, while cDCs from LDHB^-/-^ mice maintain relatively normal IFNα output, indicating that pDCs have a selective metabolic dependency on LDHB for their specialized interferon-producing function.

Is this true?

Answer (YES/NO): YES